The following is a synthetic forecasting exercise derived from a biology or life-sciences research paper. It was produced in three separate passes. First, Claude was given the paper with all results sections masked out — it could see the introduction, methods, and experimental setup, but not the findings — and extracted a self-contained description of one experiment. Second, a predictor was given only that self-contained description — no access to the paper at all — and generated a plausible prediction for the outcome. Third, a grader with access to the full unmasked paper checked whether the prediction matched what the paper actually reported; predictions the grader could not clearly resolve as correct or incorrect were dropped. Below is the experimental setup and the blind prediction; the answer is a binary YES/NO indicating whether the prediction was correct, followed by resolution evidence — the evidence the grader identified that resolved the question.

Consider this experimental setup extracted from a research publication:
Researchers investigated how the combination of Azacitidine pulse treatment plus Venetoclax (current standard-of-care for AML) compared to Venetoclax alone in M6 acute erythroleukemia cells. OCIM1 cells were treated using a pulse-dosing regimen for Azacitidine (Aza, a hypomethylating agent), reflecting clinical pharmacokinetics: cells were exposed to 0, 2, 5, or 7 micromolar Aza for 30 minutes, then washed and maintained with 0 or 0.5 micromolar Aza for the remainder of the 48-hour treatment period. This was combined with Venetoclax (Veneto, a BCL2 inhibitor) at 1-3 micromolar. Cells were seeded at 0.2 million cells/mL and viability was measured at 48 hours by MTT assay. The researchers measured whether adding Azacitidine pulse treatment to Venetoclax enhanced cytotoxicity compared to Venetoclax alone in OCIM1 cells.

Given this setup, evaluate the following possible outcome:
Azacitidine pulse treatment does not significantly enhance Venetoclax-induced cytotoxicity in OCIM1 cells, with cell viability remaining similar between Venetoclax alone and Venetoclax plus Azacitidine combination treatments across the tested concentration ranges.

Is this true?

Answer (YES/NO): YES